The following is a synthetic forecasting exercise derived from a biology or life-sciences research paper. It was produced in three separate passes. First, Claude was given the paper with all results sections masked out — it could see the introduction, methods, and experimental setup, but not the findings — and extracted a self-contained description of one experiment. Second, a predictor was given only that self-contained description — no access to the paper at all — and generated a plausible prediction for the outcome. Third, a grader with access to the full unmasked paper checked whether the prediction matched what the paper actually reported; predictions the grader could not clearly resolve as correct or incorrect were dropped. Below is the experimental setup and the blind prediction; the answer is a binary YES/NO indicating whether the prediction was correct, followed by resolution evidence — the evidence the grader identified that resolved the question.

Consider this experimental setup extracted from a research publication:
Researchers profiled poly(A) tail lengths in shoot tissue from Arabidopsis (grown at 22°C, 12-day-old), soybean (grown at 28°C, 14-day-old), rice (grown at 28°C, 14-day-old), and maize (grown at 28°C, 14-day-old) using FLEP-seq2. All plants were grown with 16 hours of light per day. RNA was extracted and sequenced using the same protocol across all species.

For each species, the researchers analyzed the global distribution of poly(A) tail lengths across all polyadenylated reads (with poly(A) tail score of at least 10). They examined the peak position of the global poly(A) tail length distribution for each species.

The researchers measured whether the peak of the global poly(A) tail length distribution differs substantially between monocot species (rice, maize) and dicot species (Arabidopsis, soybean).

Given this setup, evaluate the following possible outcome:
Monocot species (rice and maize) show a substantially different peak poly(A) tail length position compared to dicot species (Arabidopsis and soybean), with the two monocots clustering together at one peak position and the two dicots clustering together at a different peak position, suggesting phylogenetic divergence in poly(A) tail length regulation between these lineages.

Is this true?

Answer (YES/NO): NO